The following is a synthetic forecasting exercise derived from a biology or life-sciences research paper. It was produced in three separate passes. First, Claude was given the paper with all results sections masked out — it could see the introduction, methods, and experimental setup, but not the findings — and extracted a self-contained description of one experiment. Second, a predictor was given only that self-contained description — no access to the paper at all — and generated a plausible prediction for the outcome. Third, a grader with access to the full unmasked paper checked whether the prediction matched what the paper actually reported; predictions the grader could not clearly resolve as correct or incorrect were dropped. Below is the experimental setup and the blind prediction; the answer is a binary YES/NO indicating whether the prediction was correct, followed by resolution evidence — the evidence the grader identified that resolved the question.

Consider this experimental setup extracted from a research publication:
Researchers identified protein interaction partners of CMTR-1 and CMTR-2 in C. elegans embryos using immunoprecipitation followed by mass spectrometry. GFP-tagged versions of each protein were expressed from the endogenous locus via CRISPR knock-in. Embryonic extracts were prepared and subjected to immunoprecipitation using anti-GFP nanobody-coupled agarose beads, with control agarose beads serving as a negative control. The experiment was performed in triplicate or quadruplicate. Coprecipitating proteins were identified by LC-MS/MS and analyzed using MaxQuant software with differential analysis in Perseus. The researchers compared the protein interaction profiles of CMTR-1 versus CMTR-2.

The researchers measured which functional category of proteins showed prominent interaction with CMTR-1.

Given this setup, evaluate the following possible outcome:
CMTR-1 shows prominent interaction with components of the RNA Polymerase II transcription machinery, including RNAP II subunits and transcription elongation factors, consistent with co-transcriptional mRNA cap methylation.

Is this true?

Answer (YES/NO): NO